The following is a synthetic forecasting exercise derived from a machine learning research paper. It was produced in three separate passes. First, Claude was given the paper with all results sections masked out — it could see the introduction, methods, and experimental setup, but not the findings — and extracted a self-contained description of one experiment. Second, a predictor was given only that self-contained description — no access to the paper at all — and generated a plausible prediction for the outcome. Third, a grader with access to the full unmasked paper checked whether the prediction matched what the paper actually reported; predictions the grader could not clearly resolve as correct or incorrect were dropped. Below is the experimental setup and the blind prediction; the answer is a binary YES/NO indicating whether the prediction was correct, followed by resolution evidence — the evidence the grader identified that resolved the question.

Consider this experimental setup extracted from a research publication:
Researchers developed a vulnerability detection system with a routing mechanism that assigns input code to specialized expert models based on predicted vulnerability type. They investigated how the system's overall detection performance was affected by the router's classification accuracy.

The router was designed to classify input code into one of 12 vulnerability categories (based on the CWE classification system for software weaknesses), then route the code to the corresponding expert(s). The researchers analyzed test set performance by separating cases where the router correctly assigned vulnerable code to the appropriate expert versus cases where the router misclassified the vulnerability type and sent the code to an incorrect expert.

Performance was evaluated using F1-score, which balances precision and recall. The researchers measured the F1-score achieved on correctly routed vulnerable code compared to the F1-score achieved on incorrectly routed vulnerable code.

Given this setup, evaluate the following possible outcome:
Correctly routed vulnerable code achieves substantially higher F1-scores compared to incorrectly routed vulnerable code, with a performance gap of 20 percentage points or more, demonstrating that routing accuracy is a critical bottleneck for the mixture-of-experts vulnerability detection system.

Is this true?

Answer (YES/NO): YES